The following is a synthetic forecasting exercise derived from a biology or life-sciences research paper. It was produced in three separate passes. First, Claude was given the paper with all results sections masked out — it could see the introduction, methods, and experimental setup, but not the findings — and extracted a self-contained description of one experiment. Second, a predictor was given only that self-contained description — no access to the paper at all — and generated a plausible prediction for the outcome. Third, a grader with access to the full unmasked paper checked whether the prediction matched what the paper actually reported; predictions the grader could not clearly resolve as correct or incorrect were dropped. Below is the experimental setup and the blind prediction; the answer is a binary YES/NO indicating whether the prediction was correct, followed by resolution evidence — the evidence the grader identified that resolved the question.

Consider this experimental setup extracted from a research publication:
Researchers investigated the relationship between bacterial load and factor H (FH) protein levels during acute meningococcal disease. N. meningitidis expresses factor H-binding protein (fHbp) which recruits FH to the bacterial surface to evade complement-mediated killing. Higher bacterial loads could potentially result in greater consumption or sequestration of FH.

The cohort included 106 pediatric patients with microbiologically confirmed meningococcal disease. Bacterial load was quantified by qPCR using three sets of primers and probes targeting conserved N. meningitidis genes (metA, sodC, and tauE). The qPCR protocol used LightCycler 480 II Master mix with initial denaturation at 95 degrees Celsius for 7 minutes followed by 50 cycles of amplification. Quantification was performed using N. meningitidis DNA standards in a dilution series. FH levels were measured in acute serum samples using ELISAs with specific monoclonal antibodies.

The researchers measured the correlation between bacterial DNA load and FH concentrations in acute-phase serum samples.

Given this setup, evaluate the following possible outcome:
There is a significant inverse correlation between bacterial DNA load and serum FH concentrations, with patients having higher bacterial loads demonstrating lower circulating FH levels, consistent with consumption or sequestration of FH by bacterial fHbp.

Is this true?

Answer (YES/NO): NO